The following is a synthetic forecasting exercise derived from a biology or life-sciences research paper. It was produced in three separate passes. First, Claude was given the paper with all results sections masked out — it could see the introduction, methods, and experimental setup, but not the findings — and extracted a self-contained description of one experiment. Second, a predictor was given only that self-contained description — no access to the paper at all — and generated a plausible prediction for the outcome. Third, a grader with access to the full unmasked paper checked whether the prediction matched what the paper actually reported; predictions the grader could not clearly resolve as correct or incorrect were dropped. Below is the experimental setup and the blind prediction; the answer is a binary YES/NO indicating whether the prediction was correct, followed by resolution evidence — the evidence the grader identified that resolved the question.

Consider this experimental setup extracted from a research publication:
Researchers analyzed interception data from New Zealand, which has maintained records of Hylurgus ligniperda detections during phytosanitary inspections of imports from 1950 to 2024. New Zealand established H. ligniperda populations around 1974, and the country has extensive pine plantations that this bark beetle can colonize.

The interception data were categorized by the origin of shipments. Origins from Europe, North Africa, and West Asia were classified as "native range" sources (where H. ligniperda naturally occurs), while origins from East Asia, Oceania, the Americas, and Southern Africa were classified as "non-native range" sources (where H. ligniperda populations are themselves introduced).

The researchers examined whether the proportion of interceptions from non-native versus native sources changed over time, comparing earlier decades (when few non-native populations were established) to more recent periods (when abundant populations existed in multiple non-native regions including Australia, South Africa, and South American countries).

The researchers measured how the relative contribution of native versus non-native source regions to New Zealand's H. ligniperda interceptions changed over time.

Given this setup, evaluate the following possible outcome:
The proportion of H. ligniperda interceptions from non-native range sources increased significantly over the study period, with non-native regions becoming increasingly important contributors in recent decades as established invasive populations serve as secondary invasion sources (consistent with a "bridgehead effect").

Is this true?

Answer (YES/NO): YES